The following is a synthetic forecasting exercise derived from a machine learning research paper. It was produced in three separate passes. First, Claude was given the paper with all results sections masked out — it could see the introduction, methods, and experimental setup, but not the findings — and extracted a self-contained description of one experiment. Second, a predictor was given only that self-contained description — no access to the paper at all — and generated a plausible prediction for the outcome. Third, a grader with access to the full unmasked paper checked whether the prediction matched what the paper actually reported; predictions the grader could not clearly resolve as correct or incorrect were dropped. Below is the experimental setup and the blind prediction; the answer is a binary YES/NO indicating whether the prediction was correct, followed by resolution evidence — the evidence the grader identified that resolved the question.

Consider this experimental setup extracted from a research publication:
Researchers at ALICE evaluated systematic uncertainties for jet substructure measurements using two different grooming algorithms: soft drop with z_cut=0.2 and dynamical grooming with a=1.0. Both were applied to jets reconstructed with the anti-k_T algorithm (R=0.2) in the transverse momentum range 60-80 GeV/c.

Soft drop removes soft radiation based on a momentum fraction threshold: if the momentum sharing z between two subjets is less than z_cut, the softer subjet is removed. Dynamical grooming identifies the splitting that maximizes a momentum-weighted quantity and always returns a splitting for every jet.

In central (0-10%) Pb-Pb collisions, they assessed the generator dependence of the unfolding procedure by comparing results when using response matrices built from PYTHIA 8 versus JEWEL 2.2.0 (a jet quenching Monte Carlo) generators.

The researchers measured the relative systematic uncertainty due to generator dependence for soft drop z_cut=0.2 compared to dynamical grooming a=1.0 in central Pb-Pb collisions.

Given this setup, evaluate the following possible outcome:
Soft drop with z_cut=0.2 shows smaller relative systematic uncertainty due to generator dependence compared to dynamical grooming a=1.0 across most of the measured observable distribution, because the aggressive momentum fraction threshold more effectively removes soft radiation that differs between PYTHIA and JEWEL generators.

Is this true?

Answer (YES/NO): YES